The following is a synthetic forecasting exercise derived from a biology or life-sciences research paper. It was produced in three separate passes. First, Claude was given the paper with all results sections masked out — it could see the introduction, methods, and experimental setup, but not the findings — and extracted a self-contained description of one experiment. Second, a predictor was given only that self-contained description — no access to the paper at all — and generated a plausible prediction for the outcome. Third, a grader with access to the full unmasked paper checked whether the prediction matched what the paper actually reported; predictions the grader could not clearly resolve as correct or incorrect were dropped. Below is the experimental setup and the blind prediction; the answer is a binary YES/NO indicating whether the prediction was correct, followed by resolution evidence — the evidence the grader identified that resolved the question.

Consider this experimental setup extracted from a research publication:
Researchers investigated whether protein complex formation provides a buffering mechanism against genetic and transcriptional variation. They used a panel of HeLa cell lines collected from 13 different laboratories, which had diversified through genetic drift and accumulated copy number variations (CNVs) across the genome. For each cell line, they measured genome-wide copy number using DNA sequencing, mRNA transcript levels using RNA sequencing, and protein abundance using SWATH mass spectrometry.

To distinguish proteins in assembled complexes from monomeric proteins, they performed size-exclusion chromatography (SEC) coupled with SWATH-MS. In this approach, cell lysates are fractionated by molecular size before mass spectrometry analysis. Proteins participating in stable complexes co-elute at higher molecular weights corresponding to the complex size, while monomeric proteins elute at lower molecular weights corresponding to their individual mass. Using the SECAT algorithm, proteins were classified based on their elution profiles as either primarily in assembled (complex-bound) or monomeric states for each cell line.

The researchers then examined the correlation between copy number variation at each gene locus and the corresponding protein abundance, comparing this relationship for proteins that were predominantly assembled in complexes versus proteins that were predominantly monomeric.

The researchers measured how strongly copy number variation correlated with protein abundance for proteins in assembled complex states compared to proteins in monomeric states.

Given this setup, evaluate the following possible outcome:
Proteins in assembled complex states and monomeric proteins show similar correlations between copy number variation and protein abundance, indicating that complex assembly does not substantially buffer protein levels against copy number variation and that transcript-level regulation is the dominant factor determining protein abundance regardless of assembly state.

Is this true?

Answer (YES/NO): NO